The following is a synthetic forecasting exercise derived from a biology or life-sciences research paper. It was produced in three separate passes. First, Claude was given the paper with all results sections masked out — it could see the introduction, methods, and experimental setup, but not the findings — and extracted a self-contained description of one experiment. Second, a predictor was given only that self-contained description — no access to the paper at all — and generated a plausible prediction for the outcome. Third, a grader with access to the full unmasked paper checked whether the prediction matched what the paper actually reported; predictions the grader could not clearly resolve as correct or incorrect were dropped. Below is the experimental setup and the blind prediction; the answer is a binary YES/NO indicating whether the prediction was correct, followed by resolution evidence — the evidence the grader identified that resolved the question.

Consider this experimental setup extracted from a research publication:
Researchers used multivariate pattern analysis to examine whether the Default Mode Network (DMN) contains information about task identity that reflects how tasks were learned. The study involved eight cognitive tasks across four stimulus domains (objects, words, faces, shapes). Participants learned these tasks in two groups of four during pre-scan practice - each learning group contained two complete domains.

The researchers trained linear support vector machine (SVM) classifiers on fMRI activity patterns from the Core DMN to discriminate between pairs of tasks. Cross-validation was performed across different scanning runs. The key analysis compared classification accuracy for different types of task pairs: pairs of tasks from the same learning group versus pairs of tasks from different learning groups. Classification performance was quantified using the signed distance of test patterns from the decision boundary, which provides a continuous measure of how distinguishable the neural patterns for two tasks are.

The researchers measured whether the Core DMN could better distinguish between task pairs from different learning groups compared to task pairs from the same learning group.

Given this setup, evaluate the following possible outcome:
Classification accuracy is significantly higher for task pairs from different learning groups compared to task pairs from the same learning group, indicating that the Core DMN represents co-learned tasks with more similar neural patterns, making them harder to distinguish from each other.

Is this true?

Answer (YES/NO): YES